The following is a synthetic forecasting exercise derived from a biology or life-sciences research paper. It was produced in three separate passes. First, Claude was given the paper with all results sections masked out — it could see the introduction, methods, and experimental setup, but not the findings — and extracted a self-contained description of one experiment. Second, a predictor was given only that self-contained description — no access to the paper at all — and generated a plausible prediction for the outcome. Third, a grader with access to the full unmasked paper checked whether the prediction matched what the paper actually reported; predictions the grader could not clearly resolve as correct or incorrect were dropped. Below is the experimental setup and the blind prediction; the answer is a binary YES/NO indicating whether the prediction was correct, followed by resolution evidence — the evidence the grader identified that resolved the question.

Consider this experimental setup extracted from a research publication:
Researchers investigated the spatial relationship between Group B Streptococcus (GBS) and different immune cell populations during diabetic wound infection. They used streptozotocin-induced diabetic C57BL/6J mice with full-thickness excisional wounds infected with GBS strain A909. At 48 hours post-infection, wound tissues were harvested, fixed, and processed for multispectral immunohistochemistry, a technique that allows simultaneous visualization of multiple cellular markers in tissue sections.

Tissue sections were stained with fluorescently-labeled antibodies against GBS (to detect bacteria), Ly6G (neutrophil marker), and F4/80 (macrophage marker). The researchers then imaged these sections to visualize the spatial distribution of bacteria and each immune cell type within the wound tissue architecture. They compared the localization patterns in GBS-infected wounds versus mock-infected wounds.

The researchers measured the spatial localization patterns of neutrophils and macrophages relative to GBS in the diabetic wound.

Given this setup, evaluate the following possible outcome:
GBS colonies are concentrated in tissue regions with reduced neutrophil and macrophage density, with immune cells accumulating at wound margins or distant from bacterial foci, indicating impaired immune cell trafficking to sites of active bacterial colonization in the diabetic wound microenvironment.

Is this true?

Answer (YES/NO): NO